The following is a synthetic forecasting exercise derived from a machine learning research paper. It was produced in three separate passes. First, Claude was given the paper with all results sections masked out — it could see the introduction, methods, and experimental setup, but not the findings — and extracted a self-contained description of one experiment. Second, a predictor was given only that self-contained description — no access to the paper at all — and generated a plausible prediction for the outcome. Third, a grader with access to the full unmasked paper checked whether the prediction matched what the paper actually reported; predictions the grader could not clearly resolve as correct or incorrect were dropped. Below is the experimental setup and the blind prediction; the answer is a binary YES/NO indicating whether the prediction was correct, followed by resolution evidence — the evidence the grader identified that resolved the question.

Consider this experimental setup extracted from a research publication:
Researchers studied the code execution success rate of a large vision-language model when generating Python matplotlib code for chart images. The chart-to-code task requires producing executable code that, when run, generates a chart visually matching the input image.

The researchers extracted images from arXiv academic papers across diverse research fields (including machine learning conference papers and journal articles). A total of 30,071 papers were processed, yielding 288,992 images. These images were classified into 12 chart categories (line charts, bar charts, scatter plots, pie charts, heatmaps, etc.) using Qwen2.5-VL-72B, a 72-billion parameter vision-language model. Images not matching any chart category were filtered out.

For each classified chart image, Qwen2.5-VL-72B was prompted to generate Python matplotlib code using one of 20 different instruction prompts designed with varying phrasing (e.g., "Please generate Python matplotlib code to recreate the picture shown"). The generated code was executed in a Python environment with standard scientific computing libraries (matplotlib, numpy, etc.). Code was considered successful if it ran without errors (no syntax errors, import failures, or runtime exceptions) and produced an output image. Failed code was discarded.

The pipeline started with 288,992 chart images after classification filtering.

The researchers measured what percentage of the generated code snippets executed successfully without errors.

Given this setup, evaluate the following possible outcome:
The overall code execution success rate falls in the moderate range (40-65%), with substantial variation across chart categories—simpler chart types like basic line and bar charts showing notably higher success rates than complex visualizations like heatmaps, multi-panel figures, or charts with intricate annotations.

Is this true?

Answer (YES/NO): NO